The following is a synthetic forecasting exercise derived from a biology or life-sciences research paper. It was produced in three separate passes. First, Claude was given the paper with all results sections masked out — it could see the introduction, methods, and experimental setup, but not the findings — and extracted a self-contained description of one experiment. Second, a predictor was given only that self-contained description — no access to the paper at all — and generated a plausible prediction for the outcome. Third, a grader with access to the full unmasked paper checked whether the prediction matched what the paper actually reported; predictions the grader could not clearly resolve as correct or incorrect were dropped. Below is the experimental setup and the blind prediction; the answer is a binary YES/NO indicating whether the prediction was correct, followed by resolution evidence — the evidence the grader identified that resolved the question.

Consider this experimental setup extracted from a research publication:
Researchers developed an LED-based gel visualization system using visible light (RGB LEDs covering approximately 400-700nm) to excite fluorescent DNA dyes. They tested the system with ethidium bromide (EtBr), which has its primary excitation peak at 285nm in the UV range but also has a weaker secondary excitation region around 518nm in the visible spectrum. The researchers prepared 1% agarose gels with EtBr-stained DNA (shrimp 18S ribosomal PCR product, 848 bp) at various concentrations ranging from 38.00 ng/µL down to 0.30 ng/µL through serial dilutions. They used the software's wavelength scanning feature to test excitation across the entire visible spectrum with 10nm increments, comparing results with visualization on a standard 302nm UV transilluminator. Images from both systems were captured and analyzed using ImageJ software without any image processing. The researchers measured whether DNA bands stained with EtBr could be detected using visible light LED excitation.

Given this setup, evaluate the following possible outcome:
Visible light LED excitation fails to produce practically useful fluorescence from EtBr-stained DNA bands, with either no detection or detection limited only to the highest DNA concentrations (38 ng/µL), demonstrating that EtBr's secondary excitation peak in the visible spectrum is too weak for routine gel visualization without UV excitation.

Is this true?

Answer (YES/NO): NO